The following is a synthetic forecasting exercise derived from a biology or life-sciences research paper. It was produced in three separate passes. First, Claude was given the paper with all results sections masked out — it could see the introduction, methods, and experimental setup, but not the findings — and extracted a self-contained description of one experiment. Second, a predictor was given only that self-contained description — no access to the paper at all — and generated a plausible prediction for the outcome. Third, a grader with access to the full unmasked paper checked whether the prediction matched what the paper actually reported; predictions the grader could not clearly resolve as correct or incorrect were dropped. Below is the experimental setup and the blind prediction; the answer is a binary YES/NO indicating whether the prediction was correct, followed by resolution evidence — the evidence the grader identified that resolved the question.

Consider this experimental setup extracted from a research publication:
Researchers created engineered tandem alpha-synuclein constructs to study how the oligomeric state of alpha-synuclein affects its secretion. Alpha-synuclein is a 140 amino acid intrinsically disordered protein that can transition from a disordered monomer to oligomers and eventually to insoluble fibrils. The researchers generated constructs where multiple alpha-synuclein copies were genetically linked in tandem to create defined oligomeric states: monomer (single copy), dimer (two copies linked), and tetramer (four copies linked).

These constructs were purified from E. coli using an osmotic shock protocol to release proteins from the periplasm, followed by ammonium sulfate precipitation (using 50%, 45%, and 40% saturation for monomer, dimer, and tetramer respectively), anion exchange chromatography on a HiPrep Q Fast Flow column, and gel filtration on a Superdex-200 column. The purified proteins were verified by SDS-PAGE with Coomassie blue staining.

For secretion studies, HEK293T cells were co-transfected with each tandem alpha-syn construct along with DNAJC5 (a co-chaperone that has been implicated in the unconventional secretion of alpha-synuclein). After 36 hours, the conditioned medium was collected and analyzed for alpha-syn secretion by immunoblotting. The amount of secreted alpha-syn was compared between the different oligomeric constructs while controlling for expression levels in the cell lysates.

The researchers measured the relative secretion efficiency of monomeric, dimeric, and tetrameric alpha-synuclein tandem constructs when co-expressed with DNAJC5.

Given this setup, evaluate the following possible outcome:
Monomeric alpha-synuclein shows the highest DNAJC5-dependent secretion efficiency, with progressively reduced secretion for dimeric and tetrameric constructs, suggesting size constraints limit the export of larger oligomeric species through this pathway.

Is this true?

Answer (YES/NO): NO